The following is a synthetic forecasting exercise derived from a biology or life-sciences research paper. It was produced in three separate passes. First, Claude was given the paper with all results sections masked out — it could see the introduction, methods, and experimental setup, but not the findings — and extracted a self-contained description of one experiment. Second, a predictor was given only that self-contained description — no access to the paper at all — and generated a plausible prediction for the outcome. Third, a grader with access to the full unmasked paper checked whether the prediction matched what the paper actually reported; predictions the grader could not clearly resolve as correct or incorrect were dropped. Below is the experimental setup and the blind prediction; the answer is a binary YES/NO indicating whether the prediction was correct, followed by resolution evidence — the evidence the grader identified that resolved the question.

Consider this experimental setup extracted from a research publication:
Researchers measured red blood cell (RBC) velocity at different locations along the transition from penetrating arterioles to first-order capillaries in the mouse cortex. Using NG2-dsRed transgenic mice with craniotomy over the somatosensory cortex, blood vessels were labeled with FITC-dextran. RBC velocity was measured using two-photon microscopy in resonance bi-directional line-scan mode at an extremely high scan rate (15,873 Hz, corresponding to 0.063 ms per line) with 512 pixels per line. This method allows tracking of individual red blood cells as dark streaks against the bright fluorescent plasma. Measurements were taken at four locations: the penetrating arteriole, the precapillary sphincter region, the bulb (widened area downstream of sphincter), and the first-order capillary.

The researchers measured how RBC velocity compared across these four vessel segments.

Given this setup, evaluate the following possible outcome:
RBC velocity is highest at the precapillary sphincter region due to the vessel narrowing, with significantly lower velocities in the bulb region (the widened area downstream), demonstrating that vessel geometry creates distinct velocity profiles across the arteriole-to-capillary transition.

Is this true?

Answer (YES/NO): YES